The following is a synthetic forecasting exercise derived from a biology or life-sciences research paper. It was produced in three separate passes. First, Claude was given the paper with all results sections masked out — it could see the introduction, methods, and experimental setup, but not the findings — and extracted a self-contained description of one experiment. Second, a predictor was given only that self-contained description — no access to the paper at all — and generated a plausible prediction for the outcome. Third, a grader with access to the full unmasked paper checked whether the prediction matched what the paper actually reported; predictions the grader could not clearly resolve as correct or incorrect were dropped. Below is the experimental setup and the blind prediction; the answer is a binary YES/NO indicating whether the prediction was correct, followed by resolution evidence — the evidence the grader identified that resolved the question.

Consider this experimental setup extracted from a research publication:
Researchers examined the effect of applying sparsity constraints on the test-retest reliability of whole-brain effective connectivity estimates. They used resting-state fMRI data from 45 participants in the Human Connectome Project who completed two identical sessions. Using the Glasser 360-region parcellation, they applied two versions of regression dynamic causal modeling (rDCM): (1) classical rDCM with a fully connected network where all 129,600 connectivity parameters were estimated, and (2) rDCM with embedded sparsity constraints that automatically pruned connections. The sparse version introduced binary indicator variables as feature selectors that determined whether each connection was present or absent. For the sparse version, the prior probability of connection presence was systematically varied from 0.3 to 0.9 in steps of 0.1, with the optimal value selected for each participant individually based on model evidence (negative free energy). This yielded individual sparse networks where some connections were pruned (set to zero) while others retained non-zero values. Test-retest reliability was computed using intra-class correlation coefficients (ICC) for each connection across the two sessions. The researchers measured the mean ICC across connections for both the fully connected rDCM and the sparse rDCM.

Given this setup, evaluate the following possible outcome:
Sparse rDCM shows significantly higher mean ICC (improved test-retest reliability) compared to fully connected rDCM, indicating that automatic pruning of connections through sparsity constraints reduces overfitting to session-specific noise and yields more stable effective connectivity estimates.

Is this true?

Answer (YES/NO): NO